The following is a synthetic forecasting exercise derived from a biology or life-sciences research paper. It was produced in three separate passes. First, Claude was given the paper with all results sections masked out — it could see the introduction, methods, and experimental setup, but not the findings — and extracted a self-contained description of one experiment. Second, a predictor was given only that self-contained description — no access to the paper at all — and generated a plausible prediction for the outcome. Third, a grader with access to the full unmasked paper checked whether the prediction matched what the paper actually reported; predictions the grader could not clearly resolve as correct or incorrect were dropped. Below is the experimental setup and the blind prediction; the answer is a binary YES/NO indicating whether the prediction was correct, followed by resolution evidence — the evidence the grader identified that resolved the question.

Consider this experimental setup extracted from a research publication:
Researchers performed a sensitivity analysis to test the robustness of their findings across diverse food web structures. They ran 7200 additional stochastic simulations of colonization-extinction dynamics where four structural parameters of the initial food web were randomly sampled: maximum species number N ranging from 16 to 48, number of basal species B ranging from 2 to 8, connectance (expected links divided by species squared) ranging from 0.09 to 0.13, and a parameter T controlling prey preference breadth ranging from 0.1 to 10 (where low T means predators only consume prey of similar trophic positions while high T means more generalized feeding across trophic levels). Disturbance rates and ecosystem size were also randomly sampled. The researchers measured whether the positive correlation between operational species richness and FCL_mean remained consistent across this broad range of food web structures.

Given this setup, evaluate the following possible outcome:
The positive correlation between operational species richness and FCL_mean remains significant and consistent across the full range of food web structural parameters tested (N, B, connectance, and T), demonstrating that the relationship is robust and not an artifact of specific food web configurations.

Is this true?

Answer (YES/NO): YES